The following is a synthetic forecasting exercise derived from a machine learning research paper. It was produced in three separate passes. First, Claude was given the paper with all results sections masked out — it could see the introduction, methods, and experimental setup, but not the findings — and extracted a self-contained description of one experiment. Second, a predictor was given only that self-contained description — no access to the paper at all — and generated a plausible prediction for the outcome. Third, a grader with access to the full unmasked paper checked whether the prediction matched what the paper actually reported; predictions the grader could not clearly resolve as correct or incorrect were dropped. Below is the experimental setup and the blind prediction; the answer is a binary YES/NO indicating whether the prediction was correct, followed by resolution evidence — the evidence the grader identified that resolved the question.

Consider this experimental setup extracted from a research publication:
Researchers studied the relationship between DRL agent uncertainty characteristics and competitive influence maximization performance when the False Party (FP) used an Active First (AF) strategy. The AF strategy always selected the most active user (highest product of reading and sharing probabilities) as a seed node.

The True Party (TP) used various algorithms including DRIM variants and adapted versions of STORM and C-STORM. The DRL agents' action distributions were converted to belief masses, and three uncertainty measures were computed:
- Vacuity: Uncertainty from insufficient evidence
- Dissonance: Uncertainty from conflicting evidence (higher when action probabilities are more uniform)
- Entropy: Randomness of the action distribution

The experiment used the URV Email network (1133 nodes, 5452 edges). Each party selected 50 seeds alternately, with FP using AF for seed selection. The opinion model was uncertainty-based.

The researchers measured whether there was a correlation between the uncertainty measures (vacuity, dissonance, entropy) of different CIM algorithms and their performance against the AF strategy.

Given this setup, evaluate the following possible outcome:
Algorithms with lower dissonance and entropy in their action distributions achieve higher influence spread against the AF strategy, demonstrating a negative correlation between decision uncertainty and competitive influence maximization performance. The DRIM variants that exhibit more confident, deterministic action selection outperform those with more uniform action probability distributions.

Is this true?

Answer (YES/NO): NO